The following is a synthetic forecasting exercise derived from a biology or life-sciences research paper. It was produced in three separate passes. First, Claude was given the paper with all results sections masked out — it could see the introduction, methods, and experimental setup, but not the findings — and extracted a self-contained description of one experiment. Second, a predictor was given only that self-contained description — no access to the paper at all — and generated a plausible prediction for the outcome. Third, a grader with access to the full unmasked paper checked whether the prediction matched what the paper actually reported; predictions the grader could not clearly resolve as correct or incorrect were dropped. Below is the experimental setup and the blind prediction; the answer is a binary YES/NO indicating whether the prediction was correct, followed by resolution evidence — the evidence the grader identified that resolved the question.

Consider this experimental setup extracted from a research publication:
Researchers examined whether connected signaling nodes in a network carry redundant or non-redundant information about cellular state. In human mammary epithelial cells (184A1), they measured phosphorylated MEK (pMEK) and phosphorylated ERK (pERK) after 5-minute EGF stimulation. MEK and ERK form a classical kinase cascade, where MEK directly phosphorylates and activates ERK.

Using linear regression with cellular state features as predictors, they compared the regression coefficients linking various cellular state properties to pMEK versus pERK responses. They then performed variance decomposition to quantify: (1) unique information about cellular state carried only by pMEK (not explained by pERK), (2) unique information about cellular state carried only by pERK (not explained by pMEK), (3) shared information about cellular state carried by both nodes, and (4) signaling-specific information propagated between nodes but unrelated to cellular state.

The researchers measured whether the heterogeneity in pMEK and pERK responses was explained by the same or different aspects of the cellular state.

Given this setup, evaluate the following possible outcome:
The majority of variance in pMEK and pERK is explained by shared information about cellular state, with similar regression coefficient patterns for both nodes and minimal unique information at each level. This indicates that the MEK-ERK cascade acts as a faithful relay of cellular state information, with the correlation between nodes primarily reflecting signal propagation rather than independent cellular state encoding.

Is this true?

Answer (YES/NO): NO